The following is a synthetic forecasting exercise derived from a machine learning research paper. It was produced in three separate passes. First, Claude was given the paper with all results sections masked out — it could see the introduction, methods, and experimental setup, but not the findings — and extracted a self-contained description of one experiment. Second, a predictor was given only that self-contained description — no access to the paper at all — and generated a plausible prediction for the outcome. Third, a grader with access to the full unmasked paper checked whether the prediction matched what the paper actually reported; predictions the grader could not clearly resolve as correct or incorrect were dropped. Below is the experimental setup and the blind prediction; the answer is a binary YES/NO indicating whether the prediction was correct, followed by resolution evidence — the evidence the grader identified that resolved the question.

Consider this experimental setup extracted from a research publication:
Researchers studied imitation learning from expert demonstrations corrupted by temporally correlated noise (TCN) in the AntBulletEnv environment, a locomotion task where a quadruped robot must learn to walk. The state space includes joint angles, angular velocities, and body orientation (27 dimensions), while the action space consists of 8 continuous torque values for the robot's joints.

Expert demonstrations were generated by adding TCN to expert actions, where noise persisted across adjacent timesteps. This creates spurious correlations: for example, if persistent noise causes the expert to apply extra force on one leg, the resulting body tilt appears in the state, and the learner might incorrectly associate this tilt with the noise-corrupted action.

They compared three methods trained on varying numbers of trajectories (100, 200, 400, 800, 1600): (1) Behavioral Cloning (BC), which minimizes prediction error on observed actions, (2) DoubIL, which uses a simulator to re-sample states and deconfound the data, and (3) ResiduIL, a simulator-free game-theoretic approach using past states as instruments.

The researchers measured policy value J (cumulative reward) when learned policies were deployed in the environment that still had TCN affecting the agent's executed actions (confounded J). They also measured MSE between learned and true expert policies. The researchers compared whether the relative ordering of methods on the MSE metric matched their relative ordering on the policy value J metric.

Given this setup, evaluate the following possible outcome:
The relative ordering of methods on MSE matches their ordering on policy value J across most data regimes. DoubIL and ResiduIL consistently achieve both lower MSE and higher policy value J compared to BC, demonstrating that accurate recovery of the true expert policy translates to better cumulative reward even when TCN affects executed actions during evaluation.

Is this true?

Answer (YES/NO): YES